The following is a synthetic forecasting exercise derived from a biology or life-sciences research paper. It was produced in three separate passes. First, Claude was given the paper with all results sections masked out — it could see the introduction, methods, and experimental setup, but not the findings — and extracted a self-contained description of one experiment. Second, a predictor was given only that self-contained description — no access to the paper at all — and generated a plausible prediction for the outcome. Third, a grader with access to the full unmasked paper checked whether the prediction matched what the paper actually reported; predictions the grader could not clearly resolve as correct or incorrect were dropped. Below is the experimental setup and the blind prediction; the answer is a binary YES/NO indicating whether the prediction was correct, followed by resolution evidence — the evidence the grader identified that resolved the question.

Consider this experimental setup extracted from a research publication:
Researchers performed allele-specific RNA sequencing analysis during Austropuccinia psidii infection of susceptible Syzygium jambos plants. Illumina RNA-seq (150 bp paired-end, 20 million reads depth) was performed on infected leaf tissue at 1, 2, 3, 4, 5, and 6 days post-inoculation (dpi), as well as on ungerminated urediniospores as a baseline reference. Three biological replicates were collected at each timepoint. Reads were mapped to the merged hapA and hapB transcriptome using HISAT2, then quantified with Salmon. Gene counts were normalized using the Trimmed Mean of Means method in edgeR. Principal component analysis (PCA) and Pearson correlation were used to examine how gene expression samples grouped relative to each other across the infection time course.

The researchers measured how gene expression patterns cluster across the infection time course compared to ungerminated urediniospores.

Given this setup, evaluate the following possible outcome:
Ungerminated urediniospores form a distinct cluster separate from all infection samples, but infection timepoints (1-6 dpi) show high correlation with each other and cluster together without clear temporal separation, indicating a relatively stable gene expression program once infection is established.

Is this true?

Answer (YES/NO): NO